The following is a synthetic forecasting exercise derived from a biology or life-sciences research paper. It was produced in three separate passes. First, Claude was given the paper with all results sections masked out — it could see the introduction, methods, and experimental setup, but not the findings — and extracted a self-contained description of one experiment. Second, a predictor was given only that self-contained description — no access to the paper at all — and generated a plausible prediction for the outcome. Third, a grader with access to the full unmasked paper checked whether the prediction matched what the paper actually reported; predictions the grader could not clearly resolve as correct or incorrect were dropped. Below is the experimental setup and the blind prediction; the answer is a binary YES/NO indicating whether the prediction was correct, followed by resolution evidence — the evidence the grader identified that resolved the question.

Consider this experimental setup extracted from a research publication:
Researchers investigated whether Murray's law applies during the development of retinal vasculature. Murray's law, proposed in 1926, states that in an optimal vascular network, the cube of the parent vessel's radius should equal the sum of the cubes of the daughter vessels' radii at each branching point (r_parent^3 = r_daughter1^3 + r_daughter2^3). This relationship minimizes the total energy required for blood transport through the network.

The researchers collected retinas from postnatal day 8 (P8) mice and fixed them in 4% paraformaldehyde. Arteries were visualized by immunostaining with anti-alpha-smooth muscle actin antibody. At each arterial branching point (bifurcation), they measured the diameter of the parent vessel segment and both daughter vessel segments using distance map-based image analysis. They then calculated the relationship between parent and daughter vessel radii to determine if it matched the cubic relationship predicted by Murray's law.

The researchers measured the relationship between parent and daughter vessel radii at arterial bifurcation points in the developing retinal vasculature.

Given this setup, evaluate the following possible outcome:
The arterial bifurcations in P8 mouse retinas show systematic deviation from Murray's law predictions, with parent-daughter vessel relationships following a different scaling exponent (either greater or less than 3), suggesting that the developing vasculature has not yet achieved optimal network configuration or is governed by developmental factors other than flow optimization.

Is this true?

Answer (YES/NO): NO